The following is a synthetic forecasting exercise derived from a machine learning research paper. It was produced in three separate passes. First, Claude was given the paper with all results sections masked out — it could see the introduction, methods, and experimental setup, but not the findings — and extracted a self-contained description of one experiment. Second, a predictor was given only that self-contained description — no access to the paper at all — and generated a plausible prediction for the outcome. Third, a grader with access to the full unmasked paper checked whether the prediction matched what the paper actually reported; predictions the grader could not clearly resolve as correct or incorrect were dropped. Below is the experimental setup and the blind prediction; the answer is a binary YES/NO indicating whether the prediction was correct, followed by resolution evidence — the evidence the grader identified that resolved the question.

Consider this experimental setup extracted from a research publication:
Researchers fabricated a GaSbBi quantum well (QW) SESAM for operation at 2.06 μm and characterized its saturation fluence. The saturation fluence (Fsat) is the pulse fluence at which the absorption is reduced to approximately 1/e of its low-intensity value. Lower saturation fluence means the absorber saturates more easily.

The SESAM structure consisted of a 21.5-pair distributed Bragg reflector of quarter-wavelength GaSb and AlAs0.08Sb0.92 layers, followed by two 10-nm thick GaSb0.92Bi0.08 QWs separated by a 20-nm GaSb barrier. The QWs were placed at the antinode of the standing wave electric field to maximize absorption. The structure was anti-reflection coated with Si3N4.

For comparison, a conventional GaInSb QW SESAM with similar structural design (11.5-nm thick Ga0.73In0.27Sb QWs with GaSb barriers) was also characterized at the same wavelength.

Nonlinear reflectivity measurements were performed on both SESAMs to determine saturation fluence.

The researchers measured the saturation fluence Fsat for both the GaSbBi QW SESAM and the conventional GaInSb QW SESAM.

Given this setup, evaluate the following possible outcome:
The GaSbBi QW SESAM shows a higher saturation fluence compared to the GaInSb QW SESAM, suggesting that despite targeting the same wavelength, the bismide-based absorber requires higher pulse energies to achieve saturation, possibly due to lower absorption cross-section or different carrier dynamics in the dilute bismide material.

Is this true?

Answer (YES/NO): YES